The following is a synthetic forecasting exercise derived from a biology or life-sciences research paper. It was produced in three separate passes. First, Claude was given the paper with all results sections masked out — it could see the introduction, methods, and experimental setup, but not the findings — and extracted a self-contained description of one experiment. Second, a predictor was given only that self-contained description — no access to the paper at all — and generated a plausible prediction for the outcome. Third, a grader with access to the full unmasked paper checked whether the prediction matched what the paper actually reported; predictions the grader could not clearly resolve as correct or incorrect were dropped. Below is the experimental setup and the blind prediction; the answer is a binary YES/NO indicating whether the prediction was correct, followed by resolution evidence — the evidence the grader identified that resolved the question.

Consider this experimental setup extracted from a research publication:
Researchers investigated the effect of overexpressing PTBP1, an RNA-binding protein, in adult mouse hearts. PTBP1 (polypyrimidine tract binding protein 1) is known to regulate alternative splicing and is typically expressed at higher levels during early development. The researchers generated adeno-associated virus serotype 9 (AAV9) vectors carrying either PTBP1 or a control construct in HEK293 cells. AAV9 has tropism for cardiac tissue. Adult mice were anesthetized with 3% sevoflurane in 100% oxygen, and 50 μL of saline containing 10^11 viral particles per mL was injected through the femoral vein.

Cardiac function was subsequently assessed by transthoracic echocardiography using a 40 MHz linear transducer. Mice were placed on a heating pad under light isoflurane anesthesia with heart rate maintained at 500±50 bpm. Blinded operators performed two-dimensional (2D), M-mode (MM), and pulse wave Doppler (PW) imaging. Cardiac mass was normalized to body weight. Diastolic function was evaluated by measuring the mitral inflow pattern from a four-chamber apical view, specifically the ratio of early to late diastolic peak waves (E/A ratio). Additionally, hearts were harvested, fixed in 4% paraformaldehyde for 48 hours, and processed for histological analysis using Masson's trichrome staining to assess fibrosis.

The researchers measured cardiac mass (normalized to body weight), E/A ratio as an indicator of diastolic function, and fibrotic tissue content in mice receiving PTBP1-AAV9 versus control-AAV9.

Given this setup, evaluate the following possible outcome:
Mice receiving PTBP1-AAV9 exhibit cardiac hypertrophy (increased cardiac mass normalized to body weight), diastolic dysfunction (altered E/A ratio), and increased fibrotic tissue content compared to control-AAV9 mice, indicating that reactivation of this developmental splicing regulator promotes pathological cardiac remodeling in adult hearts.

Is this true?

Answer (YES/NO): NO